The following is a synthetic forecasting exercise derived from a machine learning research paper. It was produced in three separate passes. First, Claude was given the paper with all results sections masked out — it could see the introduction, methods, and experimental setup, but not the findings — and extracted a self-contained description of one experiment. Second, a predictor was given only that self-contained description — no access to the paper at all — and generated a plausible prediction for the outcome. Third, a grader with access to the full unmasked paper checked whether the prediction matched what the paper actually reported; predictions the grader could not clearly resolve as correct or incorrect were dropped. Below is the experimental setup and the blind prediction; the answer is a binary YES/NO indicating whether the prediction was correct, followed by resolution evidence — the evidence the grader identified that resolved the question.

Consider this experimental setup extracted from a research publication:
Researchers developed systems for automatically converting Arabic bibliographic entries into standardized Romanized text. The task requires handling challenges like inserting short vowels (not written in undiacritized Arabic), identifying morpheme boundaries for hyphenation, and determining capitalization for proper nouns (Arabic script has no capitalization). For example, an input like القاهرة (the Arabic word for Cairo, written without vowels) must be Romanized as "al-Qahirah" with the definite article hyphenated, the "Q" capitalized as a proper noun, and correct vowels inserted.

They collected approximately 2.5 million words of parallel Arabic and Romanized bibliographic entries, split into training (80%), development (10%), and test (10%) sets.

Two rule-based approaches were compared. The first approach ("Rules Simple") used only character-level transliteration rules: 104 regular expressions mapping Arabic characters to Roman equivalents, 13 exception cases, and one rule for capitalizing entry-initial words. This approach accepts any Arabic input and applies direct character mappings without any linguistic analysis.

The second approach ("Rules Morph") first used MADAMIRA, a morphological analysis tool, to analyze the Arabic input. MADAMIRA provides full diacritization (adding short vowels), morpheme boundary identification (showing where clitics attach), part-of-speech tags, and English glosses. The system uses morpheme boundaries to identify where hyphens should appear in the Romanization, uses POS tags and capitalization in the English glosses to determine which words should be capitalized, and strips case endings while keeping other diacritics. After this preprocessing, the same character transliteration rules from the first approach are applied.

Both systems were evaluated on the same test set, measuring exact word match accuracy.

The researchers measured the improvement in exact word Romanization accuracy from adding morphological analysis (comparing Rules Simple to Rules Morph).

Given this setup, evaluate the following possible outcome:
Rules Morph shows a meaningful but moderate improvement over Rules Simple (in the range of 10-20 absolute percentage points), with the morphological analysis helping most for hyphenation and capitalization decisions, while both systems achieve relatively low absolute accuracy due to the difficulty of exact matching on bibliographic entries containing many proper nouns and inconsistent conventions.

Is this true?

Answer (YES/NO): NO